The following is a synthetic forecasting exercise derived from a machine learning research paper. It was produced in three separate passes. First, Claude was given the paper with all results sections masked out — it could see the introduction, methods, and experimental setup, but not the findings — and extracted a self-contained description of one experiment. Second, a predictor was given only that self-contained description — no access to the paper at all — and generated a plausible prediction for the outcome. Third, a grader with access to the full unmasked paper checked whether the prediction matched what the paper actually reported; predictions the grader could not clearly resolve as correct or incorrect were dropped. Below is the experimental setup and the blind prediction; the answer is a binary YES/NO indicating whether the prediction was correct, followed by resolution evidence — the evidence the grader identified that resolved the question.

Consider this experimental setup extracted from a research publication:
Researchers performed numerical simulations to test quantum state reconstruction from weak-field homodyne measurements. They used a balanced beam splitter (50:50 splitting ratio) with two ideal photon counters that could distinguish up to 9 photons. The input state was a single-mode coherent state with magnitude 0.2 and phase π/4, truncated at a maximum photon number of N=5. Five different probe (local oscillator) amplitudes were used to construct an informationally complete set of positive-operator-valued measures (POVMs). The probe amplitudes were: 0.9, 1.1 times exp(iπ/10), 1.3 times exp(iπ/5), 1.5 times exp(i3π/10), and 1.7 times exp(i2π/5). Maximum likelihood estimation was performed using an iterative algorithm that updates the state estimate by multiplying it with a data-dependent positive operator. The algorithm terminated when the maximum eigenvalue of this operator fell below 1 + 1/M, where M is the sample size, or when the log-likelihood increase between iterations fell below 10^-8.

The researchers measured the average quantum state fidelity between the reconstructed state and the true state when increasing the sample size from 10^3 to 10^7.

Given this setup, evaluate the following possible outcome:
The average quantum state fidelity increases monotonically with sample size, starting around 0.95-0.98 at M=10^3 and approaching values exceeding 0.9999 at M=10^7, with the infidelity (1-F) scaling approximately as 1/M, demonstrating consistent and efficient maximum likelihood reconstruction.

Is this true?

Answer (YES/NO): NO